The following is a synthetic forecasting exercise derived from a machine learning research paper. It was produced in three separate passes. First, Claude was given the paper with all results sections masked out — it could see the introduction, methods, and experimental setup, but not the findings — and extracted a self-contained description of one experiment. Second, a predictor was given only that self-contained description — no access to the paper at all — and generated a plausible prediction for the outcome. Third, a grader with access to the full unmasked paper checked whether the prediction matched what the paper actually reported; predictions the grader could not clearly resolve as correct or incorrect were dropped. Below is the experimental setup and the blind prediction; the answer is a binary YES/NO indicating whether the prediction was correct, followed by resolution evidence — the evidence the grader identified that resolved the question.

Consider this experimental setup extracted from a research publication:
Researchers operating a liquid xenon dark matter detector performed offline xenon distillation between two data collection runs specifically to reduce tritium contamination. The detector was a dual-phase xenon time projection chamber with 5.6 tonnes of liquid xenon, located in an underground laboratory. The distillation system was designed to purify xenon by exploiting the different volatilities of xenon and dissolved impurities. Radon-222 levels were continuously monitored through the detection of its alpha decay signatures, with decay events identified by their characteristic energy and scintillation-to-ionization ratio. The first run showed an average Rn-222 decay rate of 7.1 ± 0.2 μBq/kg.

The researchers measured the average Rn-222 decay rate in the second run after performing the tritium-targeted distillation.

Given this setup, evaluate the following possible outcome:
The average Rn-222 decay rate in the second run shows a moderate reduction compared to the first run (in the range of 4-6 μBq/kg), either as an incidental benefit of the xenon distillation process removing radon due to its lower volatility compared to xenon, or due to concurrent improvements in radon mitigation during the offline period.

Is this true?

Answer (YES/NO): NO